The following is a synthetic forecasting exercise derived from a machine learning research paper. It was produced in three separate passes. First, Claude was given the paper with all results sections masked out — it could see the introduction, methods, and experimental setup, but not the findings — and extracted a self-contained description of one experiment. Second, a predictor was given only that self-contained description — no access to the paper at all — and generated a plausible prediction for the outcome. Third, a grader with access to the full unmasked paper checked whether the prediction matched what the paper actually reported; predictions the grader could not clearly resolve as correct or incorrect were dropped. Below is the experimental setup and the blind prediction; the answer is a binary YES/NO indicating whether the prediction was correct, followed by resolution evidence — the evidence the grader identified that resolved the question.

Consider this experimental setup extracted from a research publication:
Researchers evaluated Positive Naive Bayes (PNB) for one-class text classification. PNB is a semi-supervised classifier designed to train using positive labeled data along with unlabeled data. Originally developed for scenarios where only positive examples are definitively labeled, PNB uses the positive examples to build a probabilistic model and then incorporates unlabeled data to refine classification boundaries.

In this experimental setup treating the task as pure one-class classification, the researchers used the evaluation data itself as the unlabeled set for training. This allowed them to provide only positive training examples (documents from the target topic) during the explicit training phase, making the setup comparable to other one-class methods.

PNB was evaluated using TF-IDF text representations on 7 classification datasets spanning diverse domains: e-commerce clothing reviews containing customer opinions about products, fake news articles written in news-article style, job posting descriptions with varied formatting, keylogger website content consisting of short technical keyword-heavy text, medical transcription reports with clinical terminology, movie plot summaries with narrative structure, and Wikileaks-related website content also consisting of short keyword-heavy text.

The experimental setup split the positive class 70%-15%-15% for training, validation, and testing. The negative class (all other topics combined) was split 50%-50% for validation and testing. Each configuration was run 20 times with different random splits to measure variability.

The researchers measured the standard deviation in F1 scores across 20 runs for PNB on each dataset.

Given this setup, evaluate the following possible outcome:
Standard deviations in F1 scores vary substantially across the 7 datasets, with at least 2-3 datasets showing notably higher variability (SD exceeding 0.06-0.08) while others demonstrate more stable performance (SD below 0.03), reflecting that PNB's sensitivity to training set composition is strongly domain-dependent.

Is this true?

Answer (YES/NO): NO